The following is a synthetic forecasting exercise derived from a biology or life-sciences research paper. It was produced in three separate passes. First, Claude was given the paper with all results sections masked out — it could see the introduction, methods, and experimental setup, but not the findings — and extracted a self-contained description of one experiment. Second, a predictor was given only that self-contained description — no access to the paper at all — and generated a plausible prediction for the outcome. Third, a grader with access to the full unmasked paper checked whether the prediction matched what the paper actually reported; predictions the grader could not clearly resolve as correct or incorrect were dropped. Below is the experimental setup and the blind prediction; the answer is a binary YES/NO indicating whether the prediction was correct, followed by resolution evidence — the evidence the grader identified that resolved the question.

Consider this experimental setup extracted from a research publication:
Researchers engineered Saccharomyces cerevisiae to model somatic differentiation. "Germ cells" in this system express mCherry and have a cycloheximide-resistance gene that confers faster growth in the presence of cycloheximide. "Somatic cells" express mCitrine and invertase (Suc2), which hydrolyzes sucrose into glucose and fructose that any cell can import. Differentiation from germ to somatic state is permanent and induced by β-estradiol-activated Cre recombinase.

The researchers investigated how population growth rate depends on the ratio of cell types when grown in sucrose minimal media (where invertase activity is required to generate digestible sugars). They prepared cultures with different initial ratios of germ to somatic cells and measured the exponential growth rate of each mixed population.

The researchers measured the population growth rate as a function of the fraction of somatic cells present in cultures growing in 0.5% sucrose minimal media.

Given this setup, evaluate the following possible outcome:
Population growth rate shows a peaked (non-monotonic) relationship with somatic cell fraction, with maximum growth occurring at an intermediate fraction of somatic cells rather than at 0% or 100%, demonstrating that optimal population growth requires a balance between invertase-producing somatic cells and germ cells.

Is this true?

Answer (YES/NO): YES